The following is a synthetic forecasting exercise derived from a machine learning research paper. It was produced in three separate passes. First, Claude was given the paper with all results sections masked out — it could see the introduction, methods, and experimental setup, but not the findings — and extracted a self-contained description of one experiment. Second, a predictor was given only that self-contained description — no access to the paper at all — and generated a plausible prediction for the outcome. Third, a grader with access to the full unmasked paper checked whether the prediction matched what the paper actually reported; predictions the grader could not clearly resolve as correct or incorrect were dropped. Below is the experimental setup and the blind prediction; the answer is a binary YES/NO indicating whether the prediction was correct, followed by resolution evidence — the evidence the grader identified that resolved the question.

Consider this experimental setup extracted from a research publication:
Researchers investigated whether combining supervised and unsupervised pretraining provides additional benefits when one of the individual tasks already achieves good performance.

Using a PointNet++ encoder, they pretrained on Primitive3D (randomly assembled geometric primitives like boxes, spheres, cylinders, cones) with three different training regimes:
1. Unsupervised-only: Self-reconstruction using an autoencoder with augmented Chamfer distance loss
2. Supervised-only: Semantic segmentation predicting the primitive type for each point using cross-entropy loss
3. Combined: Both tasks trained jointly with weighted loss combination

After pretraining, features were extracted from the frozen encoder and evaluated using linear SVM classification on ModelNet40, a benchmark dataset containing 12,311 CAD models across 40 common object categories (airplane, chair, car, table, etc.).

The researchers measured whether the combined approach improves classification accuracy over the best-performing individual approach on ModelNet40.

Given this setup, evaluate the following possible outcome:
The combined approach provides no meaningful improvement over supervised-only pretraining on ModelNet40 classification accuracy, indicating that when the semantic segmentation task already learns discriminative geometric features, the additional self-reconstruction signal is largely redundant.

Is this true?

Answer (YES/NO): NO